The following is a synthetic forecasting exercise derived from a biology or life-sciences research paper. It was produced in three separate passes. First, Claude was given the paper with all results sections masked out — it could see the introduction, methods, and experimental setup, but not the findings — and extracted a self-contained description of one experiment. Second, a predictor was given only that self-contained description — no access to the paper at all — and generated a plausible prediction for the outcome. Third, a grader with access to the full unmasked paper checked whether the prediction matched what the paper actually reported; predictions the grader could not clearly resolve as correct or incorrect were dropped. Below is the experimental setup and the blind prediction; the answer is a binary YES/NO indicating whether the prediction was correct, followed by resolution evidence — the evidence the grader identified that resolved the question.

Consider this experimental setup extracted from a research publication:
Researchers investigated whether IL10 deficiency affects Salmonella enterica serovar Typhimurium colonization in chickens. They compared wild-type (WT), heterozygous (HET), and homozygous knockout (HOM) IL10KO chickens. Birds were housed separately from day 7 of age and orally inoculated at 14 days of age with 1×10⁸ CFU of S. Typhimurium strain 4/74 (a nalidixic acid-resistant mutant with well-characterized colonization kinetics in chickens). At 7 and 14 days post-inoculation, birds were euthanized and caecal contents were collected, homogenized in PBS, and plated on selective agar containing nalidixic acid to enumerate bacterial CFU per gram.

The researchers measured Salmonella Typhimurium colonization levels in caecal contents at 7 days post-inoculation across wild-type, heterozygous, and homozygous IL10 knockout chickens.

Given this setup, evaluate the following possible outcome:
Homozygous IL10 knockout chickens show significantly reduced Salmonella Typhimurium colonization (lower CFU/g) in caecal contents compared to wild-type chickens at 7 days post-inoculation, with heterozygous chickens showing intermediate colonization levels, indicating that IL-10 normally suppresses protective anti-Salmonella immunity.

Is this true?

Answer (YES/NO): NO